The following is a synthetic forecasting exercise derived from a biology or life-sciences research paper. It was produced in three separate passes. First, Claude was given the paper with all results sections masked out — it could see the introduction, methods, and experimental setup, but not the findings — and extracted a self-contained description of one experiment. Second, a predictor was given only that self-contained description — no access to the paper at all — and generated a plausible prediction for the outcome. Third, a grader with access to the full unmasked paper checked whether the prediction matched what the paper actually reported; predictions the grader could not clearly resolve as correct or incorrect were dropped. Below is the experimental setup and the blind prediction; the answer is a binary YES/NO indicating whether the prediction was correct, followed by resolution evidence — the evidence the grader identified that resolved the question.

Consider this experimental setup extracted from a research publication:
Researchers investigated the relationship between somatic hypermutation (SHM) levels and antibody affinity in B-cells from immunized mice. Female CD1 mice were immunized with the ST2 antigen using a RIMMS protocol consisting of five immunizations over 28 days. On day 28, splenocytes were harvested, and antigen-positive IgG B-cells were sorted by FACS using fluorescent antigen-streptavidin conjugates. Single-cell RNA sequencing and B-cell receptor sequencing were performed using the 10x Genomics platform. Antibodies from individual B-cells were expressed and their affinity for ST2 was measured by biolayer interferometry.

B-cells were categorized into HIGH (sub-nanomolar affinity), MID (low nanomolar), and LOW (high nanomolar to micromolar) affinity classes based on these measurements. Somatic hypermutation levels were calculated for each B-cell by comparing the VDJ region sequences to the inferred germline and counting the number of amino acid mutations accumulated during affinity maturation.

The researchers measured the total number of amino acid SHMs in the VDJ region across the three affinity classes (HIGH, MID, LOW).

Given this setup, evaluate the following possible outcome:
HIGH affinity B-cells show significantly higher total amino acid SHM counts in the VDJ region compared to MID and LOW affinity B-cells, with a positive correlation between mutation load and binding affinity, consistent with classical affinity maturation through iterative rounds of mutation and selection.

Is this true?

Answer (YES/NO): NO